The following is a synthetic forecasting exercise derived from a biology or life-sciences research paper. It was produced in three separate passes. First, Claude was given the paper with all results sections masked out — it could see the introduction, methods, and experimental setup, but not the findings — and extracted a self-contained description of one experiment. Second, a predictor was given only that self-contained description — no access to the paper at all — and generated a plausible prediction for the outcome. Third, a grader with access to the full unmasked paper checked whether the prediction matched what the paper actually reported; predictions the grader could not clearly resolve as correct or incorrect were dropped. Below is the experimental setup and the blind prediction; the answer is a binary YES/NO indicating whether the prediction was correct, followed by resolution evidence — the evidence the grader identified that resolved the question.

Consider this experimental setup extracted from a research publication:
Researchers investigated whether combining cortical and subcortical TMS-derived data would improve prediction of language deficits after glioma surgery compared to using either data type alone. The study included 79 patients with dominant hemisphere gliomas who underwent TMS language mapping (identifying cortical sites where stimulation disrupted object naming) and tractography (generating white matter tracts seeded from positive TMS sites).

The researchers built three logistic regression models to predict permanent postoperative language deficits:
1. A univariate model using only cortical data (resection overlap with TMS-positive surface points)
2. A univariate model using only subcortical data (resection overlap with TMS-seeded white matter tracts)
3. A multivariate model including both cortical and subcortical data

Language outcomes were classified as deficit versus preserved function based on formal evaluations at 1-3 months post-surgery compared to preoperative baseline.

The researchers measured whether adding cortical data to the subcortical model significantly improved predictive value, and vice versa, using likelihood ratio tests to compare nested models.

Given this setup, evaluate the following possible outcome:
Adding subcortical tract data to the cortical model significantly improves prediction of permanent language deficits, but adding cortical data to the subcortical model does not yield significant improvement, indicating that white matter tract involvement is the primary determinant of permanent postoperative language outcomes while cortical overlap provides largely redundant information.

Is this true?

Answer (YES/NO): YES